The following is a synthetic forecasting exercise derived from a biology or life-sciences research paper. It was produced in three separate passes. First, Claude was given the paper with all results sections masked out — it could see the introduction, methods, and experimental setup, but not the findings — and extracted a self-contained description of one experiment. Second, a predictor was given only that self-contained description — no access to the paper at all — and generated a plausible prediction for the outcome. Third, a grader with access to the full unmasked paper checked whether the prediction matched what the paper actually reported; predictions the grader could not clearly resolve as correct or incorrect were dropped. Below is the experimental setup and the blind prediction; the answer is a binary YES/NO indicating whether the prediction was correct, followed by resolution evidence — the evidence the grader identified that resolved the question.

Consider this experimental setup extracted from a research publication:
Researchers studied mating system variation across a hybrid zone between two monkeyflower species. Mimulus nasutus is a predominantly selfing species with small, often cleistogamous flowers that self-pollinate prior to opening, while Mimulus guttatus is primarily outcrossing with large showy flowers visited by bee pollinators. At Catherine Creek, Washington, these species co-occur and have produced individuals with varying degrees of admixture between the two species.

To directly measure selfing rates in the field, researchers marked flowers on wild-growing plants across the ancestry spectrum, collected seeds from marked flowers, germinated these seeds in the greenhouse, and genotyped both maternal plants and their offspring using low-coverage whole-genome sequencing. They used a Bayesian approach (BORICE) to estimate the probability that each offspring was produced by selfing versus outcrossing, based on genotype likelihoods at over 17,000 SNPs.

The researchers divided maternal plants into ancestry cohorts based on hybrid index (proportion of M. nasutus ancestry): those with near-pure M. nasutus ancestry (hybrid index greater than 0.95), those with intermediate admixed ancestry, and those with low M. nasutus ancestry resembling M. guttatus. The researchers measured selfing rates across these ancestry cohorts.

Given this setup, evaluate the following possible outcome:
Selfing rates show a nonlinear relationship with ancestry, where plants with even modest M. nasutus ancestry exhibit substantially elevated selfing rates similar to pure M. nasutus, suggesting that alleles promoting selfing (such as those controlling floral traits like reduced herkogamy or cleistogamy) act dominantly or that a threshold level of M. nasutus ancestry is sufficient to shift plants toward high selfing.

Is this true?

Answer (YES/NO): NO